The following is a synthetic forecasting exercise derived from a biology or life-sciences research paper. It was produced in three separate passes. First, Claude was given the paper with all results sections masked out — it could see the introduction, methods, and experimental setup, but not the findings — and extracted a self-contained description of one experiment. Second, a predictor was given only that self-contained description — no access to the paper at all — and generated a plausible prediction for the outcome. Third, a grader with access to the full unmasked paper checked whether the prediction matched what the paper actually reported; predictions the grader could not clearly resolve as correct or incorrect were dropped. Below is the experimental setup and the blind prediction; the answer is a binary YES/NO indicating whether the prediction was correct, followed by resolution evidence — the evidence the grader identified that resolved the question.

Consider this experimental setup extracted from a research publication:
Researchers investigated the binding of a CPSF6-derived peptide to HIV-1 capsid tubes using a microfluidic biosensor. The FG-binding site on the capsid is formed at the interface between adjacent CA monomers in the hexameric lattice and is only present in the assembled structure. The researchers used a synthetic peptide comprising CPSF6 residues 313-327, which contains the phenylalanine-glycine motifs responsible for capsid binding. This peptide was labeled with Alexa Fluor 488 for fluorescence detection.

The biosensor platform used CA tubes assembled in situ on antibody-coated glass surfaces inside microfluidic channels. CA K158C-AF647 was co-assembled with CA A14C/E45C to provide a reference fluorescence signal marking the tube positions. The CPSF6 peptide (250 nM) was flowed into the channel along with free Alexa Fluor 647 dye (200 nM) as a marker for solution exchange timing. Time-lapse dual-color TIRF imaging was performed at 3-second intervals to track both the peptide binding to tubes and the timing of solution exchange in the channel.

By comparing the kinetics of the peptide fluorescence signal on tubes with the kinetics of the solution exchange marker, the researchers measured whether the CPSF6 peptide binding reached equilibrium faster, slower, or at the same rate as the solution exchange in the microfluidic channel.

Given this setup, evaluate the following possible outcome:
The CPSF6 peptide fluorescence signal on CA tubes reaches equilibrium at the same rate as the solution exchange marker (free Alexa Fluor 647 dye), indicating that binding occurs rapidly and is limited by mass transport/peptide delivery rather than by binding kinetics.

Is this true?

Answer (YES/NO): NO